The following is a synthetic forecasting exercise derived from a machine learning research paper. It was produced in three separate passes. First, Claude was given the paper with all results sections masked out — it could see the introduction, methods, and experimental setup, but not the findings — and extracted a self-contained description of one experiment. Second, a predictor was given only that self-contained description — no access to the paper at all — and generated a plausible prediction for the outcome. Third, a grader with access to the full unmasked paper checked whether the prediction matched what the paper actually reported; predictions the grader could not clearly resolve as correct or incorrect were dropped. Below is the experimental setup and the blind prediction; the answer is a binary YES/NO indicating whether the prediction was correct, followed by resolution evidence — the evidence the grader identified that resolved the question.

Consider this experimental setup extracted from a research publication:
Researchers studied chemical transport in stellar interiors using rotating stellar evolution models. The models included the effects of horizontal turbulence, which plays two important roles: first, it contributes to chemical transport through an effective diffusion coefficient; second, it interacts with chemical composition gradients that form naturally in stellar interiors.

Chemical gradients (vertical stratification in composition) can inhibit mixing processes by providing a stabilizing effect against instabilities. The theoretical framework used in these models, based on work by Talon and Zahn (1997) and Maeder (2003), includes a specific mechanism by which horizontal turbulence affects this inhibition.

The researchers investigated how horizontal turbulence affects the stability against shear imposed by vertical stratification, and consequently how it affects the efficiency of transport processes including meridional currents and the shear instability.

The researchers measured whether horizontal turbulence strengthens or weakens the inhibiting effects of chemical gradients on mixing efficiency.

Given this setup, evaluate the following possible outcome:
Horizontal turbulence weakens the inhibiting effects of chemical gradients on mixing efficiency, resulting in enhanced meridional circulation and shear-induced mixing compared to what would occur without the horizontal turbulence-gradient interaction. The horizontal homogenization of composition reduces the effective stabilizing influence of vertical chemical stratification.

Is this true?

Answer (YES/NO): YES